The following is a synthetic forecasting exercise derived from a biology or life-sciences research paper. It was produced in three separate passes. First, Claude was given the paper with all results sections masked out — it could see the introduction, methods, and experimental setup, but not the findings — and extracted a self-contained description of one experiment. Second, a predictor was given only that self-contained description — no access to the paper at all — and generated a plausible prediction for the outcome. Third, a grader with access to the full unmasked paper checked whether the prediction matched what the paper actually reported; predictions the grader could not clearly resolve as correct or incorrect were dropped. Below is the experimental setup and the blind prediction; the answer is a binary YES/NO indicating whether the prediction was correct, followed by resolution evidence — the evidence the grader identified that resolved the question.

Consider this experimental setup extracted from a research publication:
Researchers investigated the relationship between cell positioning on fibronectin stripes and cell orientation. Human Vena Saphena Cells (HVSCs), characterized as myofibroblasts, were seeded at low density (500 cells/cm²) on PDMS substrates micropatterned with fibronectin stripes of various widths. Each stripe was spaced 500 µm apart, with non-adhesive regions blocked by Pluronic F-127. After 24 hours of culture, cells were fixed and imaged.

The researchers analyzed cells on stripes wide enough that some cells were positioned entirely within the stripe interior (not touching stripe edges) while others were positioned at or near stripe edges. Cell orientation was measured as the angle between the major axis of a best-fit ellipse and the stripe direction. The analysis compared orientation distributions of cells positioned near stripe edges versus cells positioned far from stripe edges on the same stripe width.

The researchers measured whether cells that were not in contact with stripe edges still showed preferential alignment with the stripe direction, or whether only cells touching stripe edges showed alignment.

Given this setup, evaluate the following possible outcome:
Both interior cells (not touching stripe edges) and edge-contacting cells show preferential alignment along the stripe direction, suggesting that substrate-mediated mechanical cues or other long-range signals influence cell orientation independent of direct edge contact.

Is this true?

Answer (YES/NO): NO